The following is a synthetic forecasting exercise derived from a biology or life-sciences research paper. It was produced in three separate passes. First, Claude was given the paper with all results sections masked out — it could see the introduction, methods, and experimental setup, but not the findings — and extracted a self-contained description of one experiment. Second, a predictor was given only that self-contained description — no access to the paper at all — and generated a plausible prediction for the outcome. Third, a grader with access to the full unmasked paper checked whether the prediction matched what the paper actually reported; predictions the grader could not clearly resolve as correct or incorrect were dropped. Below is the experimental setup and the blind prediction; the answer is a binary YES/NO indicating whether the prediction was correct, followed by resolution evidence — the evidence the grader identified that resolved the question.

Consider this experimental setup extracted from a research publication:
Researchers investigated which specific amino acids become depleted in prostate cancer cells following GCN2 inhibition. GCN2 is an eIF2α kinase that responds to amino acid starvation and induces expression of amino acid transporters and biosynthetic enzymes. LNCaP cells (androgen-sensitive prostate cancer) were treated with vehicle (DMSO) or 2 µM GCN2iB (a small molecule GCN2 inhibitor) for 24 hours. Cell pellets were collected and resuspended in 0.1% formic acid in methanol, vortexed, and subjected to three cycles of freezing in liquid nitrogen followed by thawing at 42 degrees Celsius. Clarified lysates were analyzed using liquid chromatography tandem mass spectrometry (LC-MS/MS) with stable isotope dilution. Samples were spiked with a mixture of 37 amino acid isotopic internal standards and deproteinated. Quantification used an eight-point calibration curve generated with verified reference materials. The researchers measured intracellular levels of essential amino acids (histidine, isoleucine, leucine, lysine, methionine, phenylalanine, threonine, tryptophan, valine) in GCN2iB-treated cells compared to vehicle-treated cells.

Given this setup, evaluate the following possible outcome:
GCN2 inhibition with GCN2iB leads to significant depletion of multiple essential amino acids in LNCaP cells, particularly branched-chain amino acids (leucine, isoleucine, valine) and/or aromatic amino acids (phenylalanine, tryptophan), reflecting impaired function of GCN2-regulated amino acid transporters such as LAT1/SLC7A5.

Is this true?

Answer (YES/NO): YES